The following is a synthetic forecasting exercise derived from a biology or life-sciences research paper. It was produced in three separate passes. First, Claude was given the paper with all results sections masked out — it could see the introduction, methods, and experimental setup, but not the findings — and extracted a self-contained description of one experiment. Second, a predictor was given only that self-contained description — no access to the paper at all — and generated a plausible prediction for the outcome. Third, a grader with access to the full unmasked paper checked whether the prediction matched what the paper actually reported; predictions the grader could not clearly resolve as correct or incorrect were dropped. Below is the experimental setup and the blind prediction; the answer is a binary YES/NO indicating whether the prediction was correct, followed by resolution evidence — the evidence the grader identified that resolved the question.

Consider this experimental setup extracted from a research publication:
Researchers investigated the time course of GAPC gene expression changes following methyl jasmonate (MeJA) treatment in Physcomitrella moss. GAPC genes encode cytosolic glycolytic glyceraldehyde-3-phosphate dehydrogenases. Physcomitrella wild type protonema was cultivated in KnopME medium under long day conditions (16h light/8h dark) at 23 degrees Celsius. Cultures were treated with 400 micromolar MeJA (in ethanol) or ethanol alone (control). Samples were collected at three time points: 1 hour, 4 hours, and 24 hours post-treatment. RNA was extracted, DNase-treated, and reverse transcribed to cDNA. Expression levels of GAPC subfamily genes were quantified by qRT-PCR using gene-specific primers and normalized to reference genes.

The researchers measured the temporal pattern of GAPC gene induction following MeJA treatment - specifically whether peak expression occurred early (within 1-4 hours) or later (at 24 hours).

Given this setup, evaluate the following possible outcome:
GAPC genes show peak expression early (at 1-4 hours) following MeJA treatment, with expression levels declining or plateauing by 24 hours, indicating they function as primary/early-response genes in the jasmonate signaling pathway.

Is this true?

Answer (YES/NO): YES